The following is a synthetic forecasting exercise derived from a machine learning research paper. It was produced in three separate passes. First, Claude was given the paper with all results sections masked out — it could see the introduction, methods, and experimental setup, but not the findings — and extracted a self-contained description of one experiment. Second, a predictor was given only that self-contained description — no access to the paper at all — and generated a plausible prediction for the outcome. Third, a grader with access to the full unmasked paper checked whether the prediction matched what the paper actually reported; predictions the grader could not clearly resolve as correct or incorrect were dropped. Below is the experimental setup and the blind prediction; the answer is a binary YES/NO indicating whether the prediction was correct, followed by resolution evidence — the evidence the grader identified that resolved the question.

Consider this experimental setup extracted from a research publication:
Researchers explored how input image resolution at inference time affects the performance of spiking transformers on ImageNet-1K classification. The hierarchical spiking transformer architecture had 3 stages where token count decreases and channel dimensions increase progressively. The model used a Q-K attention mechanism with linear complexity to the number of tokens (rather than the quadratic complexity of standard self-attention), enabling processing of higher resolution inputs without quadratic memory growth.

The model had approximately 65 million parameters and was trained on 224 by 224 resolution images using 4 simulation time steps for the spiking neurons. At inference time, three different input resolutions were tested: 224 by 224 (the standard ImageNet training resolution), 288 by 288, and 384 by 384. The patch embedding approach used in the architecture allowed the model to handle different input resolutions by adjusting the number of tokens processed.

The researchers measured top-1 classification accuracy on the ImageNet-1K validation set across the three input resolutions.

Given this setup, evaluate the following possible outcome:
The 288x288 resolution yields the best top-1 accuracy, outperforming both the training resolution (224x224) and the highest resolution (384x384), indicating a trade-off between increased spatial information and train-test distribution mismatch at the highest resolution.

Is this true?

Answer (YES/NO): NO